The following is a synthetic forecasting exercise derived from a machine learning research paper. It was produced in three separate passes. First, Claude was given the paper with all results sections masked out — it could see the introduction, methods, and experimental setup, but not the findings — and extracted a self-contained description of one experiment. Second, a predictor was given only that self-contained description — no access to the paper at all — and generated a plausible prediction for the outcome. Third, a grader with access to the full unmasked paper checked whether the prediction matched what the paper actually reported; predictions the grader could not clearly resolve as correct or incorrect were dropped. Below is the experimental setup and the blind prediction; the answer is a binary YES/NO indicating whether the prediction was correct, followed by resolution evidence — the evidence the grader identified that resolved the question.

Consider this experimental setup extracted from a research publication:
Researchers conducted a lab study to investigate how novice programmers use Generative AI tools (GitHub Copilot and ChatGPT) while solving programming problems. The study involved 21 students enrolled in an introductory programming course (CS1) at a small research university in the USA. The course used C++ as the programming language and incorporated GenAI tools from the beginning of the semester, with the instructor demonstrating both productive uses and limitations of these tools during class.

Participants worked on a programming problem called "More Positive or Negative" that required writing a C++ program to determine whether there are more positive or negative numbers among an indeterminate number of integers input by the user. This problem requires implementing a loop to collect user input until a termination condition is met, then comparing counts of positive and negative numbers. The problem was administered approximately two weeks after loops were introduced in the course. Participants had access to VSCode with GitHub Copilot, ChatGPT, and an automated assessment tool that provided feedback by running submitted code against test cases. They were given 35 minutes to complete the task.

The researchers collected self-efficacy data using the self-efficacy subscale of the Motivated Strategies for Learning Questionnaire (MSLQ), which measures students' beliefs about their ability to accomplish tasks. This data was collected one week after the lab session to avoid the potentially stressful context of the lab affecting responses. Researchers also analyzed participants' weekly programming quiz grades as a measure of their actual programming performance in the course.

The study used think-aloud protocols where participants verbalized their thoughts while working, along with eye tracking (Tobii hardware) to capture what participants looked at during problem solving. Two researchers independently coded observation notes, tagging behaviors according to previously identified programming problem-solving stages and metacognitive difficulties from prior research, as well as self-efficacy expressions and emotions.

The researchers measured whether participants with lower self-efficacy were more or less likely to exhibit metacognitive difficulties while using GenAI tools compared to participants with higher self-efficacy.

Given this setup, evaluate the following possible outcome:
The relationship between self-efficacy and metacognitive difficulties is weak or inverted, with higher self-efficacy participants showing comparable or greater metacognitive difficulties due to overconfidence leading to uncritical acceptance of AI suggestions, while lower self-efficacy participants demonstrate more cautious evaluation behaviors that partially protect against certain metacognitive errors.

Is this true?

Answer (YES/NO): NO